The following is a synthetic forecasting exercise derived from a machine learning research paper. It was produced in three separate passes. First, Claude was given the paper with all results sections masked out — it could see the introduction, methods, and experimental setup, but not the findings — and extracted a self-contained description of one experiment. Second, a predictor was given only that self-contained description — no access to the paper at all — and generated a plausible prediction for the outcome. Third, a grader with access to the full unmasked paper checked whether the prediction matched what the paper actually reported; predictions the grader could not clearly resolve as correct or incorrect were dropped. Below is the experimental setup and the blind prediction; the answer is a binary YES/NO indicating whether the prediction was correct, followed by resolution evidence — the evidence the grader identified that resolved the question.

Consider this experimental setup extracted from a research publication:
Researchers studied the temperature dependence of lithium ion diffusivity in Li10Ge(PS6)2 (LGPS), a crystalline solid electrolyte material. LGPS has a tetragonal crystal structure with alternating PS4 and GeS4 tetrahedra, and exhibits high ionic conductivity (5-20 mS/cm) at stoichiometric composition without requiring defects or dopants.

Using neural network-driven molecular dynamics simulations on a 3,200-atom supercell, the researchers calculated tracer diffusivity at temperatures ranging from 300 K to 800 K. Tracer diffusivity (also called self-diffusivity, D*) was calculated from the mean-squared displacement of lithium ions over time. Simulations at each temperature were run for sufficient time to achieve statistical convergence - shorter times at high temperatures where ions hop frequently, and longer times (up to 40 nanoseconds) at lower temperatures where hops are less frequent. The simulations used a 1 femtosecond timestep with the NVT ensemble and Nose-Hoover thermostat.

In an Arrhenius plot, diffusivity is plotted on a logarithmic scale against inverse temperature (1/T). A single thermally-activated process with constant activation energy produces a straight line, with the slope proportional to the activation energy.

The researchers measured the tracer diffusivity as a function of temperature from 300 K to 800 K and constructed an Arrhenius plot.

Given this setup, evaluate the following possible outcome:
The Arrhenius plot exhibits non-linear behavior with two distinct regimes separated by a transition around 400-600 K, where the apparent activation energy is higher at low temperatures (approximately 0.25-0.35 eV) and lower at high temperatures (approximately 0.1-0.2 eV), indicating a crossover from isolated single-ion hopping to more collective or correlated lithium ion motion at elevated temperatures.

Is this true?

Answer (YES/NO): NO